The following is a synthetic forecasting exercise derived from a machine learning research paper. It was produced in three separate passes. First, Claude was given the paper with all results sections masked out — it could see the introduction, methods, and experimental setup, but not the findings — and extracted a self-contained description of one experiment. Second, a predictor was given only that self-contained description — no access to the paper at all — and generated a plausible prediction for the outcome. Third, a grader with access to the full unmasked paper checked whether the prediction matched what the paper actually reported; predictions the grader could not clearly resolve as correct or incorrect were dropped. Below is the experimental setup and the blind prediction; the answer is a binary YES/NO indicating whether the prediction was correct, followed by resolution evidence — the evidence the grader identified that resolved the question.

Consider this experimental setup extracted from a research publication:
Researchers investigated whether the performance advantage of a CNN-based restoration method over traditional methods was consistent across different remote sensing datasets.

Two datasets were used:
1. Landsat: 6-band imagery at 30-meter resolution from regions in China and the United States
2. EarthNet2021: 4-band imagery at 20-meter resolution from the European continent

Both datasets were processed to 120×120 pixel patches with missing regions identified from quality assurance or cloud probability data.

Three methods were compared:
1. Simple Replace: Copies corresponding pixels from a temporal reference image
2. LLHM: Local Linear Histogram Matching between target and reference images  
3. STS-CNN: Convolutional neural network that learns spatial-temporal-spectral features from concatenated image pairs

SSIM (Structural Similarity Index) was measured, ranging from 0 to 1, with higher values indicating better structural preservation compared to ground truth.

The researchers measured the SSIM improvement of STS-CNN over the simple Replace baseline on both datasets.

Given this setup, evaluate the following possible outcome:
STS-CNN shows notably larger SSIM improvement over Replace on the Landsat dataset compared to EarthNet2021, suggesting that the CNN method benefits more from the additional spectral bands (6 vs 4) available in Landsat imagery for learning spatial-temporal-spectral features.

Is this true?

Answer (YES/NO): YES